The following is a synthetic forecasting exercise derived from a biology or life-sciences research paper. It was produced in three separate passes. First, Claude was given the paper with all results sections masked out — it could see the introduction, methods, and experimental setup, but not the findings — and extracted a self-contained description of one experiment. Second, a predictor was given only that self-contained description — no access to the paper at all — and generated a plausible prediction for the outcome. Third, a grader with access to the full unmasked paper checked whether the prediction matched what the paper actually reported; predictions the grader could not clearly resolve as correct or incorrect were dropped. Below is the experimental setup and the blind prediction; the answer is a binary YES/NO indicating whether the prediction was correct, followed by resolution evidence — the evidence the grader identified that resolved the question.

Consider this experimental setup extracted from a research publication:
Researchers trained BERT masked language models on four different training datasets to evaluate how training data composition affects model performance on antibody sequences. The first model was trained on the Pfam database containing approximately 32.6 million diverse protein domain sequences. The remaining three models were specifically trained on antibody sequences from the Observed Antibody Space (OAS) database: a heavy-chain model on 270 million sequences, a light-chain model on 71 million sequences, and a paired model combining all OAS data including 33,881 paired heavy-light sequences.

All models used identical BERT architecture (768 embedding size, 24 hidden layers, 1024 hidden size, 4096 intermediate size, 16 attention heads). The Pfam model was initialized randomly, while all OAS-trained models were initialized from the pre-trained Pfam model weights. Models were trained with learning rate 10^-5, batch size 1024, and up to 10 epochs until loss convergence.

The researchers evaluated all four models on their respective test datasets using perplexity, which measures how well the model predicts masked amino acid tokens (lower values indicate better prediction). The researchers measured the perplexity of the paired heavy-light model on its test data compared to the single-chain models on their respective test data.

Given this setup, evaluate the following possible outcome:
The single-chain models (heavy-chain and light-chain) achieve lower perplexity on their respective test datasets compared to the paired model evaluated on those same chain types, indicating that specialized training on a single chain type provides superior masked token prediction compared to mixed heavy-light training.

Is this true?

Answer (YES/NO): NO